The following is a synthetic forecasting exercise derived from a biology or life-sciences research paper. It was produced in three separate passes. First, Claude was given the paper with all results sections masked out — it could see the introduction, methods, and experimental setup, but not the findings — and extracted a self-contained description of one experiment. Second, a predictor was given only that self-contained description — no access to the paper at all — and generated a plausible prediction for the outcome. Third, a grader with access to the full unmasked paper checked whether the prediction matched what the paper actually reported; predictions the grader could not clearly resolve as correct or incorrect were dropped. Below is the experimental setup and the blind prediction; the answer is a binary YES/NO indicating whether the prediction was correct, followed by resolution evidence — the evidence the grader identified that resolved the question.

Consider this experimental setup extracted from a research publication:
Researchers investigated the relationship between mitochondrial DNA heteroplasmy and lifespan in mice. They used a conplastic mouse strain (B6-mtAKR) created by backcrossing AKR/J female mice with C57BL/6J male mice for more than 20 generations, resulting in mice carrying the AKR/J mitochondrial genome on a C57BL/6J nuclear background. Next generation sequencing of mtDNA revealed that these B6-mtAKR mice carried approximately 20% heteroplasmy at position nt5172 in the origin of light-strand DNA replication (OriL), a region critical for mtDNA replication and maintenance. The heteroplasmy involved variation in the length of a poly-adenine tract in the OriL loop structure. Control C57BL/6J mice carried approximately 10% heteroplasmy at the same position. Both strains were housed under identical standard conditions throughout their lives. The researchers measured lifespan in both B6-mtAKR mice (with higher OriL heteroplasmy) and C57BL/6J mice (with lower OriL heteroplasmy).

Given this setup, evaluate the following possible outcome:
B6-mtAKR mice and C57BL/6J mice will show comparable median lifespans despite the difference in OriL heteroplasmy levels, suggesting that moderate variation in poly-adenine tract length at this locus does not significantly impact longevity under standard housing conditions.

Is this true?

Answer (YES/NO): NO